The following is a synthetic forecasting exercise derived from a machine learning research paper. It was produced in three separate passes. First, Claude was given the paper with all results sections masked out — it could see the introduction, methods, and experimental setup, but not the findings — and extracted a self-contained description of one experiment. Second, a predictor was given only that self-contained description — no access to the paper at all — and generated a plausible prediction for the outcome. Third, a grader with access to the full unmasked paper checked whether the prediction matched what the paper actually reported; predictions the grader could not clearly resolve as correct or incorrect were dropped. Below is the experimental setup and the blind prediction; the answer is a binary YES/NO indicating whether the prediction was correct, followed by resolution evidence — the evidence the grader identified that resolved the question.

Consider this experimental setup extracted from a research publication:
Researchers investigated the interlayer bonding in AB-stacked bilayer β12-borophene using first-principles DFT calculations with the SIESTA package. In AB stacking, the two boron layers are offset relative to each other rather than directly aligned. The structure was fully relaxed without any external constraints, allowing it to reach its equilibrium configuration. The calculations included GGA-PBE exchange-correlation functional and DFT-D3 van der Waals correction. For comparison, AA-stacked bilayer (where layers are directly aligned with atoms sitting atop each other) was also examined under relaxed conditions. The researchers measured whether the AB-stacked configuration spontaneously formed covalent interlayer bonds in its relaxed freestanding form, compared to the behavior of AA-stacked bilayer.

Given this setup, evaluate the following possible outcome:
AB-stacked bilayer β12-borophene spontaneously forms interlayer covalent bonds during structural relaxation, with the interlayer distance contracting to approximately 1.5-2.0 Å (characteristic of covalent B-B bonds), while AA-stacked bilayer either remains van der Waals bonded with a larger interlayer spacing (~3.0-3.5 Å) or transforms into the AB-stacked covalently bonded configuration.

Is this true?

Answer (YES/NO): NO